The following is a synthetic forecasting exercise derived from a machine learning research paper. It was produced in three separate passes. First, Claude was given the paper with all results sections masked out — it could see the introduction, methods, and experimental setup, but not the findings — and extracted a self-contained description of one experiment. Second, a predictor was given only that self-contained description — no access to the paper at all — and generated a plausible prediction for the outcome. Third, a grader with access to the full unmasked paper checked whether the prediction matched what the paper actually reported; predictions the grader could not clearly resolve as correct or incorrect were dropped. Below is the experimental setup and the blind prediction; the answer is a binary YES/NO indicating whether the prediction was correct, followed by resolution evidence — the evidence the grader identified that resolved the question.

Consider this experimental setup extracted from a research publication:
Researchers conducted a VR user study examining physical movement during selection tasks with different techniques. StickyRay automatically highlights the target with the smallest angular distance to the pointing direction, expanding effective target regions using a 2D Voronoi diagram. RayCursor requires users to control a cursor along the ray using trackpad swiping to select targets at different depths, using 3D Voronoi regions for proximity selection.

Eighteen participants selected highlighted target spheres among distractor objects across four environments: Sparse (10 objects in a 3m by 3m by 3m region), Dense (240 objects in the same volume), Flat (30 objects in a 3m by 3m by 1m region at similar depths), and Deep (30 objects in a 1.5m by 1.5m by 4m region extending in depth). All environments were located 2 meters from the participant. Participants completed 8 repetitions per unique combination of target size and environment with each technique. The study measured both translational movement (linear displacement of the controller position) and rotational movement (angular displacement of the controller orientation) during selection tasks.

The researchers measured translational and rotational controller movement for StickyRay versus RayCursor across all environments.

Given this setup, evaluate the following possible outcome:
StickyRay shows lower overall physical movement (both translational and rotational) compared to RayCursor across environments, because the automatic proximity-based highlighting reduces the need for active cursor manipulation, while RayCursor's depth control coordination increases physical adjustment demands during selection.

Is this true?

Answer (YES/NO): NO